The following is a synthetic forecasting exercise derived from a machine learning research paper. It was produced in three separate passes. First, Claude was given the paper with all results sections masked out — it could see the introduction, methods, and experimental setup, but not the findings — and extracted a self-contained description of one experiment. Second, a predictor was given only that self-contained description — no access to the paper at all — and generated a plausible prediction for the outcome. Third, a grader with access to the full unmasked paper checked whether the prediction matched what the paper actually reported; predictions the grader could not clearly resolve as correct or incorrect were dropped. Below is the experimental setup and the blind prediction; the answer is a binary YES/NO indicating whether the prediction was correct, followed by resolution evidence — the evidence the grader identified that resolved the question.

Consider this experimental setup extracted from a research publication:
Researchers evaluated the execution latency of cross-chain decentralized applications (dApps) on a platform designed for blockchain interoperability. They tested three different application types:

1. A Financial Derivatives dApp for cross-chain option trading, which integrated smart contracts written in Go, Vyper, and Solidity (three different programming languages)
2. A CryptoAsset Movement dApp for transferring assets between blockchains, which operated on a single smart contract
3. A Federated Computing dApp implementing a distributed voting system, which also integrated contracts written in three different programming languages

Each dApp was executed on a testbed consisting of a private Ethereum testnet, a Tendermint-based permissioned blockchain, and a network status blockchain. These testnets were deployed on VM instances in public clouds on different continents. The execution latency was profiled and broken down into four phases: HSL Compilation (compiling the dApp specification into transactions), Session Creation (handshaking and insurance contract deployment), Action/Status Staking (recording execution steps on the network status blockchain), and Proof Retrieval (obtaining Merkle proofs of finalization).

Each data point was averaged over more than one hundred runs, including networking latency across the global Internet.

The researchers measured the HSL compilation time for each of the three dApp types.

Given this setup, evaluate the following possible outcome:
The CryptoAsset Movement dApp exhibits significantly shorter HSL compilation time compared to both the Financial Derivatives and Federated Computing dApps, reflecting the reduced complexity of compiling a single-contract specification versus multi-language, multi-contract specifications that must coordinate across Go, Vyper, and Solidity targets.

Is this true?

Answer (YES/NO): YES